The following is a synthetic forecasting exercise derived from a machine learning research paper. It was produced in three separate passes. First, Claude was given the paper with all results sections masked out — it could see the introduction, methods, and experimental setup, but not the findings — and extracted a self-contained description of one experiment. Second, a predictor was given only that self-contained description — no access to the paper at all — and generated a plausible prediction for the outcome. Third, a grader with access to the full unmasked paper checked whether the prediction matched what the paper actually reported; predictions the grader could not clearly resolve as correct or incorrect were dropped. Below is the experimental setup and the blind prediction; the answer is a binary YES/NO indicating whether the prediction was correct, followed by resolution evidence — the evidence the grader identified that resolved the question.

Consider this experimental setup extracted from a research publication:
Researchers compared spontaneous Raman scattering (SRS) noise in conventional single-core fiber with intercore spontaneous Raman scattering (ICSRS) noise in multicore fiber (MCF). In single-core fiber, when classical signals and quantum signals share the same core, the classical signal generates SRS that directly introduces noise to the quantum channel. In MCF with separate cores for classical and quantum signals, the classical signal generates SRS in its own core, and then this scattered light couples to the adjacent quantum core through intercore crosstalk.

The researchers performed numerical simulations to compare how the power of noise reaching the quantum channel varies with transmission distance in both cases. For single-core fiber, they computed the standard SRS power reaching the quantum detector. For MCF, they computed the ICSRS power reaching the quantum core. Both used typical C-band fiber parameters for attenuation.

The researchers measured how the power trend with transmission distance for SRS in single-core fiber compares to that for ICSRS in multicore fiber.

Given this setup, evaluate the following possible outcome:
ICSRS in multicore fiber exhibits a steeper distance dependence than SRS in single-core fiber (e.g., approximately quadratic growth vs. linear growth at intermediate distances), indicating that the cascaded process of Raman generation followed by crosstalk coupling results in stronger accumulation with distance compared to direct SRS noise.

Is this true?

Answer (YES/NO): NO